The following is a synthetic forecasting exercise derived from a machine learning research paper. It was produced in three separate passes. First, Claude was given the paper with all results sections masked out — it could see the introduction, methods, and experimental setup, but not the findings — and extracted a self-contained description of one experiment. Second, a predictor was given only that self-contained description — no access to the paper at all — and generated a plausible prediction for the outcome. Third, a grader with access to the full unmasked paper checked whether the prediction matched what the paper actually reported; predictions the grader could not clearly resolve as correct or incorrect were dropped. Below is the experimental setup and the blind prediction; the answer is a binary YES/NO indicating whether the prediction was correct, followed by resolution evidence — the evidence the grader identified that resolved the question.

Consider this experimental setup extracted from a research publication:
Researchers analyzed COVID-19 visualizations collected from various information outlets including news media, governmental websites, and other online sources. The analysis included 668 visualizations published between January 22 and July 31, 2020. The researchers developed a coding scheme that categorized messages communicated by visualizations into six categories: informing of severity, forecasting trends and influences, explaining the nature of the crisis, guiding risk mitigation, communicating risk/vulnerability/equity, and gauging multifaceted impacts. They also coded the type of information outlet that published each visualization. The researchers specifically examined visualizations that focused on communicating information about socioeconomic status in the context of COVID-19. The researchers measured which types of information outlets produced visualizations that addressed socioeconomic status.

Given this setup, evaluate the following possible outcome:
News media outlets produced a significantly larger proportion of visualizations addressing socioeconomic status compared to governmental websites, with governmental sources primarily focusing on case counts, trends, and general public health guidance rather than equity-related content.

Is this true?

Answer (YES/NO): YES